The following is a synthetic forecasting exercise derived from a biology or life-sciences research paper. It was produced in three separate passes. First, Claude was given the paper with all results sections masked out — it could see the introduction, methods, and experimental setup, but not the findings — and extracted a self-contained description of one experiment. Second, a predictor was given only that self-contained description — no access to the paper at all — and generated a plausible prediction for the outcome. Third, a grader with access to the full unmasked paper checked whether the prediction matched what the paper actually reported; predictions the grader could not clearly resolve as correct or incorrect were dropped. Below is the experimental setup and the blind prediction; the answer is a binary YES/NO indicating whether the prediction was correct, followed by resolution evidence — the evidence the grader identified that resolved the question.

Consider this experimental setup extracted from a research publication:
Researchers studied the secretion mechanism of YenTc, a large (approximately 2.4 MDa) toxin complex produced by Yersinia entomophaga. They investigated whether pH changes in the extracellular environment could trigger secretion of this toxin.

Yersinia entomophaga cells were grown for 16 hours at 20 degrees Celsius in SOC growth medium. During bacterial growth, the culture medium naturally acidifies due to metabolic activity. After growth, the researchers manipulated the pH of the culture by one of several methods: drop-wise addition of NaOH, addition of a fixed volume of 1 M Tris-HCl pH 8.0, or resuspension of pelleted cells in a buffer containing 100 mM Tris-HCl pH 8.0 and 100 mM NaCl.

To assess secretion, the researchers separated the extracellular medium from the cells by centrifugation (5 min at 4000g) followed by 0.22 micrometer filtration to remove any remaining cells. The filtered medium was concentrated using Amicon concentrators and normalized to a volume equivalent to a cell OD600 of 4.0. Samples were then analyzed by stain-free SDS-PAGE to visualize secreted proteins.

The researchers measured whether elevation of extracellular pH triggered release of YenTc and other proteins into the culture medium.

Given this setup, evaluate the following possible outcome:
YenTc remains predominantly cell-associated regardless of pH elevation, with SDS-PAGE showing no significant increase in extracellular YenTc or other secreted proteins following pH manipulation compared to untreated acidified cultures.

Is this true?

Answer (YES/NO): NO